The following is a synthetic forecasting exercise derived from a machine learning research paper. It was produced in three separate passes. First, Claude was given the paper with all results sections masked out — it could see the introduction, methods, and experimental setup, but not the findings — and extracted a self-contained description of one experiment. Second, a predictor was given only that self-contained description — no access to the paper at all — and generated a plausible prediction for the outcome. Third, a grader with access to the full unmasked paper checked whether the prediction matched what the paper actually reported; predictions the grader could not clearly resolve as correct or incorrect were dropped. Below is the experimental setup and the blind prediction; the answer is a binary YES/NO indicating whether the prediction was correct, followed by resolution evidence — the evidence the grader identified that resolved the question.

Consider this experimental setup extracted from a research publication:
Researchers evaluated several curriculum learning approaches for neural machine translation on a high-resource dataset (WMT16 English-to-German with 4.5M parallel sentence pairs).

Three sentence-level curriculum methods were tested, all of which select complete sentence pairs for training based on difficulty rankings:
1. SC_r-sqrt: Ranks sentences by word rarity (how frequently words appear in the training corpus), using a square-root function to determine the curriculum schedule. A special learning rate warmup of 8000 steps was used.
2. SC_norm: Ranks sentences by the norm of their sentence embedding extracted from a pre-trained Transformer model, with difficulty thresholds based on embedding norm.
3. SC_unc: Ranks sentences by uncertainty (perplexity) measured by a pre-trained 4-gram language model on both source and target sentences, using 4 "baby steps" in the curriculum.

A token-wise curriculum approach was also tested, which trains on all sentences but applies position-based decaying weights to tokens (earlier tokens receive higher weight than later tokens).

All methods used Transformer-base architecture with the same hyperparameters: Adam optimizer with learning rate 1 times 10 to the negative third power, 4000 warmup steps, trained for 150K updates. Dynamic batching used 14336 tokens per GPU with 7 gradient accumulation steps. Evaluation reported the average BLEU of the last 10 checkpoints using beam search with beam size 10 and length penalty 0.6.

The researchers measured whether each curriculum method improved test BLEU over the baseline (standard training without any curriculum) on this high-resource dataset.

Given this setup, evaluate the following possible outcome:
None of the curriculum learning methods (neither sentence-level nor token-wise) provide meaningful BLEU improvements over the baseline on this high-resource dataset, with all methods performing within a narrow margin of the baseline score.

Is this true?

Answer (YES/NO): NO